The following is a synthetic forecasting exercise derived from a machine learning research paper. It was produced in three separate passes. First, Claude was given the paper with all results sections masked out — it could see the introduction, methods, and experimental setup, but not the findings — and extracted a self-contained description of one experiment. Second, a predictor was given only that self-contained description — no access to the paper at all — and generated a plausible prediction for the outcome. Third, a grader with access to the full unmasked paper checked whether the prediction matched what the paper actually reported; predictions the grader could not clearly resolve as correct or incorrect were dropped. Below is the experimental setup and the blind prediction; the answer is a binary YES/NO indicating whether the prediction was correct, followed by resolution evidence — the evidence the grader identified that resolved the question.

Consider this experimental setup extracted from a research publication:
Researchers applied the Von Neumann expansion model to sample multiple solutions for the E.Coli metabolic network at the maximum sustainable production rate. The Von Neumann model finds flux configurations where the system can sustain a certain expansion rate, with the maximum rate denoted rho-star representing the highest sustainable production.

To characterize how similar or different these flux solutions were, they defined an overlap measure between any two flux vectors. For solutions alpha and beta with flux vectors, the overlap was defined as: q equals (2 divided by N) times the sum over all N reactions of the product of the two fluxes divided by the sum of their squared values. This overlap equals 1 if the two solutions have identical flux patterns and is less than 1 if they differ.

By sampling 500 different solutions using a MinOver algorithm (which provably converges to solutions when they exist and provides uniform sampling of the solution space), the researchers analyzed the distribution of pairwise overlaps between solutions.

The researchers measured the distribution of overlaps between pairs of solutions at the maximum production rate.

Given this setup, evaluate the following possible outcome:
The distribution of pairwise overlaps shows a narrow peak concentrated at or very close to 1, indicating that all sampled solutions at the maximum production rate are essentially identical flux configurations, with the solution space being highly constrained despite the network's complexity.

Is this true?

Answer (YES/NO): NO